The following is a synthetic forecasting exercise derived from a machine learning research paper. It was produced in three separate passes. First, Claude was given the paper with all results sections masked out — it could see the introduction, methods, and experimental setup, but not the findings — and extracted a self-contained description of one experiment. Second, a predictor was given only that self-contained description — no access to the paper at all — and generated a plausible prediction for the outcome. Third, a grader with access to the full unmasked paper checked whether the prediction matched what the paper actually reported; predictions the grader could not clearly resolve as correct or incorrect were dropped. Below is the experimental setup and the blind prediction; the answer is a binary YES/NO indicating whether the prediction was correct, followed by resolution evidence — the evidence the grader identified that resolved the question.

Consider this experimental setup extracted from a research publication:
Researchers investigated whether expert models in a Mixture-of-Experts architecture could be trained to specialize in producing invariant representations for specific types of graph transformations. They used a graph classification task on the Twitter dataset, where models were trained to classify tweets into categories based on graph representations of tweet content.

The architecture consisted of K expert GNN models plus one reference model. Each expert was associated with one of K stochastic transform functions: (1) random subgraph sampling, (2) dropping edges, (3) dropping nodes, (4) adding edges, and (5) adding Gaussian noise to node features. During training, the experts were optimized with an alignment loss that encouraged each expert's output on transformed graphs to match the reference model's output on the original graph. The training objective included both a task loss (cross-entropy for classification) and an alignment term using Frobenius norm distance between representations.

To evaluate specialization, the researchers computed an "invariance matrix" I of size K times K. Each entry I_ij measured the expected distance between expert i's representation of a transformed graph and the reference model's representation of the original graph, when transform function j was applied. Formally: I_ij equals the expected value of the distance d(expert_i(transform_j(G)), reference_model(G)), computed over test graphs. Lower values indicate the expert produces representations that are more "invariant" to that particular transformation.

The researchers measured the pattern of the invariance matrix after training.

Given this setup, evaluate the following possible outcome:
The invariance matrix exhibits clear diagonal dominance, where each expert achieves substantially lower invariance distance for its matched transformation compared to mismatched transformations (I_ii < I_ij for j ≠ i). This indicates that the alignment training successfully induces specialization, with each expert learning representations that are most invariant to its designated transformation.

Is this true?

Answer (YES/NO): YES